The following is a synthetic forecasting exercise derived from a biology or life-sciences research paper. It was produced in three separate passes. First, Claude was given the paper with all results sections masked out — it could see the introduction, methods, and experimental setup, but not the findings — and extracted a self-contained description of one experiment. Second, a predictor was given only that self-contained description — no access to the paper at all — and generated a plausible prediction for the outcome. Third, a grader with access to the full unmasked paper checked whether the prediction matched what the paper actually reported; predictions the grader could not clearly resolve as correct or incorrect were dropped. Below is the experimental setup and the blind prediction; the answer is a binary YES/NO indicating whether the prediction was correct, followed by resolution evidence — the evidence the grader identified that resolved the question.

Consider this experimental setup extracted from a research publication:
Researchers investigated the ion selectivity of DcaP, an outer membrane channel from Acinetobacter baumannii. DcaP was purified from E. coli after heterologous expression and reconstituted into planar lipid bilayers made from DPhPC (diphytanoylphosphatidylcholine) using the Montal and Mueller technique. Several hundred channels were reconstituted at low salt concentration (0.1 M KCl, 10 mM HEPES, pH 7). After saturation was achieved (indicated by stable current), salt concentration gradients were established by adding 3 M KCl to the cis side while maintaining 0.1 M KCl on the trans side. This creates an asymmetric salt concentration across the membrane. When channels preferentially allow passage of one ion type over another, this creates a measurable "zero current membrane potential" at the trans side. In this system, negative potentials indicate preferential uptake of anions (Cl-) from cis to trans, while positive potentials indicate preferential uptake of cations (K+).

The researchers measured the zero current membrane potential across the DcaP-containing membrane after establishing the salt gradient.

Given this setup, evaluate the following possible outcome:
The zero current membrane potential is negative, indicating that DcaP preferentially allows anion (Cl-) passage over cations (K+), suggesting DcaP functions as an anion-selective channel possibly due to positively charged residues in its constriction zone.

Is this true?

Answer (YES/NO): YES